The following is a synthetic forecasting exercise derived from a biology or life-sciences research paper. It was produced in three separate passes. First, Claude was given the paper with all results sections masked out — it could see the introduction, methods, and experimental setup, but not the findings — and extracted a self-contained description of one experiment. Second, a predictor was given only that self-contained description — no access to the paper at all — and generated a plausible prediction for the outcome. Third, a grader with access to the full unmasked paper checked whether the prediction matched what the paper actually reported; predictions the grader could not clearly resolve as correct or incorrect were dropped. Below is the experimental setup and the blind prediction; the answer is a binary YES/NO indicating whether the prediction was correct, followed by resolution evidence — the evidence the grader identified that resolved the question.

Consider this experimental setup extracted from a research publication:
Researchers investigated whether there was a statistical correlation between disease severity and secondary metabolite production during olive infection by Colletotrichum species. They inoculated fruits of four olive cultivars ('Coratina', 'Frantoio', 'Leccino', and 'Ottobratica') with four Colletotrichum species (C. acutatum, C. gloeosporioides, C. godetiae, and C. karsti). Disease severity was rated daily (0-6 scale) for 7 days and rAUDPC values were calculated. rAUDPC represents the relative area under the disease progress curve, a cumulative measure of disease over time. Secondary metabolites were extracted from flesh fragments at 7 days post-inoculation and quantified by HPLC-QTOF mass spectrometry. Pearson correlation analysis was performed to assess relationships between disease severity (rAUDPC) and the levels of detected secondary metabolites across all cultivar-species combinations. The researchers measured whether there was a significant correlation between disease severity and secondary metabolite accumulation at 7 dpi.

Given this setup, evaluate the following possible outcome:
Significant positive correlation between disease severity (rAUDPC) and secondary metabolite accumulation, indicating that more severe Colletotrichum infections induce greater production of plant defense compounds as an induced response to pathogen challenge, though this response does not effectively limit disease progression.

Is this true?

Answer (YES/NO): NO